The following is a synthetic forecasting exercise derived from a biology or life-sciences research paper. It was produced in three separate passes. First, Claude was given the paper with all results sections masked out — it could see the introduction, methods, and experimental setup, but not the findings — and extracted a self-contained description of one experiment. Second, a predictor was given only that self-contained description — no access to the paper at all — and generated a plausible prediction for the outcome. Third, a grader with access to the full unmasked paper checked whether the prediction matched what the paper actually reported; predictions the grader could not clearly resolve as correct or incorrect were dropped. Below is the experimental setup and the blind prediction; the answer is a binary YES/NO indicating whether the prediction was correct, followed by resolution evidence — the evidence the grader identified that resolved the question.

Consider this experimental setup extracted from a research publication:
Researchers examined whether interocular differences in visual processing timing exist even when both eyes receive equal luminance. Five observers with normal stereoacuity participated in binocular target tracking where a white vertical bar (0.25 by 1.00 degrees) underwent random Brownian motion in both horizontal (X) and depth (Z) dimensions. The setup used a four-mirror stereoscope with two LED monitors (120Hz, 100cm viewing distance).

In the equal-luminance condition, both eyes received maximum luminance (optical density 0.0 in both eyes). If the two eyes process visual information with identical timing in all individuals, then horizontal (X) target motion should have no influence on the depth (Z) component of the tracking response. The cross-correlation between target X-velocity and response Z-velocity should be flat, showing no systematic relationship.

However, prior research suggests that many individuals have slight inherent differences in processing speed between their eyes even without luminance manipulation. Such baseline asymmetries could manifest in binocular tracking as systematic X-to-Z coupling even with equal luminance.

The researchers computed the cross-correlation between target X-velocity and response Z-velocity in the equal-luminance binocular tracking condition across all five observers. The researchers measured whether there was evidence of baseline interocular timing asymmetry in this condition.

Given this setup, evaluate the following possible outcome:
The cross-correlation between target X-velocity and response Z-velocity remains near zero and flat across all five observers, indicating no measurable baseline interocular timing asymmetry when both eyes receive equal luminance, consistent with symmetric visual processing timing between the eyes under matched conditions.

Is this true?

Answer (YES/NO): NO